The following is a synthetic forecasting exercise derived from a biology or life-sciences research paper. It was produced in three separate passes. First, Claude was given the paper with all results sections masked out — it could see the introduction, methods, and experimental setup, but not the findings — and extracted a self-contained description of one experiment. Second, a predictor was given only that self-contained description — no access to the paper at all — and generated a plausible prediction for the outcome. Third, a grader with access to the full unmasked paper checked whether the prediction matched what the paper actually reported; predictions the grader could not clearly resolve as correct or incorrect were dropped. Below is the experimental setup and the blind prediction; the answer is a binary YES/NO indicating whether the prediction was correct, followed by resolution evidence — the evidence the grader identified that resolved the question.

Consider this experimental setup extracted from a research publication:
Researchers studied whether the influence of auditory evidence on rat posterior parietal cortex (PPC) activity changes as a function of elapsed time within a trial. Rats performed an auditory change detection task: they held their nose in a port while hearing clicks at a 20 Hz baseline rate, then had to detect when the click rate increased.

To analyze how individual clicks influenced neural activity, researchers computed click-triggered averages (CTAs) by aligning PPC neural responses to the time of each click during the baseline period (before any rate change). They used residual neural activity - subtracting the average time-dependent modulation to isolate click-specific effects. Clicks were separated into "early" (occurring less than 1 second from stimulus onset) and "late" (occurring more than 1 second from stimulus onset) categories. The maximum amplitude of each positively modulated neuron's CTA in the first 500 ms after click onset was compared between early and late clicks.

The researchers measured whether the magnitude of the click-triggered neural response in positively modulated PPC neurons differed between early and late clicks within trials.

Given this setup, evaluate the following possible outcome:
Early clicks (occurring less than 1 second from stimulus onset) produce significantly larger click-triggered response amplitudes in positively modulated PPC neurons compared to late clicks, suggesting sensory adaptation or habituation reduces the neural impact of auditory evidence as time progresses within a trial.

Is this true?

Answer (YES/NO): NO